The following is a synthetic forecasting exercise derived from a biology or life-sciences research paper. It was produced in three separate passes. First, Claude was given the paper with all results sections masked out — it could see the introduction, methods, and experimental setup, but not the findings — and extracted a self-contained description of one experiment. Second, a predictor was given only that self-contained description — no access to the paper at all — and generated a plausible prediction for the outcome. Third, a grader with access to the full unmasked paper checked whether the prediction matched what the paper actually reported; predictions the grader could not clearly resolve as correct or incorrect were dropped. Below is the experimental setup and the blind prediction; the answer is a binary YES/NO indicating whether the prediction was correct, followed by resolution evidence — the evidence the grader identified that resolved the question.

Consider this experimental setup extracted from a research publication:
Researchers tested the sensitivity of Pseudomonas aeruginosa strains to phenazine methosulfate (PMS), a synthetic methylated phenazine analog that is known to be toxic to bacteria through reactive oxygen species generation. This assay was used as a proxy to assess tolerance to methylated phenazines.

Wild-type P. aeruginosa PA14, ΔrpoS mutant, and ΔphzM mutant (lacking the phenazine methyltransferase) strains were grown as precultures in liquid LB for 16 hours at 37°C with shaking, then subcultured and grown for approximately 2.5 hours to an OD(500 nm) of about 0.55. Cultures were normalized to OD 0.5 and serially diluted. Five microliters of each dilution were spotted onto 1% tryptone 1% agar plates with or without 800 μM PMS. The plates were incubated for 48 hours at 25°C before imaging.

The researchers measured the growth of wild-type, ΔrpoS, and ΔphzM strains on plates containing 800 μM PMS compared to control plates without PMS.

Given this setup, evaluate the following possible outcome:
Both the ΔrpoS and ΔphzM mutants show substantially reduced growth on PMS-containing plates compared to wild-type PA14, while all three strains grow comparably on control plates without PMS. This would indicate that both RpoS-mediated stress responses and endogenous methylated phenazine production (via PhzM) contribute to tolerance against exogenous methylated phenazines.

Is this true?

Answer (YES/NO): NO